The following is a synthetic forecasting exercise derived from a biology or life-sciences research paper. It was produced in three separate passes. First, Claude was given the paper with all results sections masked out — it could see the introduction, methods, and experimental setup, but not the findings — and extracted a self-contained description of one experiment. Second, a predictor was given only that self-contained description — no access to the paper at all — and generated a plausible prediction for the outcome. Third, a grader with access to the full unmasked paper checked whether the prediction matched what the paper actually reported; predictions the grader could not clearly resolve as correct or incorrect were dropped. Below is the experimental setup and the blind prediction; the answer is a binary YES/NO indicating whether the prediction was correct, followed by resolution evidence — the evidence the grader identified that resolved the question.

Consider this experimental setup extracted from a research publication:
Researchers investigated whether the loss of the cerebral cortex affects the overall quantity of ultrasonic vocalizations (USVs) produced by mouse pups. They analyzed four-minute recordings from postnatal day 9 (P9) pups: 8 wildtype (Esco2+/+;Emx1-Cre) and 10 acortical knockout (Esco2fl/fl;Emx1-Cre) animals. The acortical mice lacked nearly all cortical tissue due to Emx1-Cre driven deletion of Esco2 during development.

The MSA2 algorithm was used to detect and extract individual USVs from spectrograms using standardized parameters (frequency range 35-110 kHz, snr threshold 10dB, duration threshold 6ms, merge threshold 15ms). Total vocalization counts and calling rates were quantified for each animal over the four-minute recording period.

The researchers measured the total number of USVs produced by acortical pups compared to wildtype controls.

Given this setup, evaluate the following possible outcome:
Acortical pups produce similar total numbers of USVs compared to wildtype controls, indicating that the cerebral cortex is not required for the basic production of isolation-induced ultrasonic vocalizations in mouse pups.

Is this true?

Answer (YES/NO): YES